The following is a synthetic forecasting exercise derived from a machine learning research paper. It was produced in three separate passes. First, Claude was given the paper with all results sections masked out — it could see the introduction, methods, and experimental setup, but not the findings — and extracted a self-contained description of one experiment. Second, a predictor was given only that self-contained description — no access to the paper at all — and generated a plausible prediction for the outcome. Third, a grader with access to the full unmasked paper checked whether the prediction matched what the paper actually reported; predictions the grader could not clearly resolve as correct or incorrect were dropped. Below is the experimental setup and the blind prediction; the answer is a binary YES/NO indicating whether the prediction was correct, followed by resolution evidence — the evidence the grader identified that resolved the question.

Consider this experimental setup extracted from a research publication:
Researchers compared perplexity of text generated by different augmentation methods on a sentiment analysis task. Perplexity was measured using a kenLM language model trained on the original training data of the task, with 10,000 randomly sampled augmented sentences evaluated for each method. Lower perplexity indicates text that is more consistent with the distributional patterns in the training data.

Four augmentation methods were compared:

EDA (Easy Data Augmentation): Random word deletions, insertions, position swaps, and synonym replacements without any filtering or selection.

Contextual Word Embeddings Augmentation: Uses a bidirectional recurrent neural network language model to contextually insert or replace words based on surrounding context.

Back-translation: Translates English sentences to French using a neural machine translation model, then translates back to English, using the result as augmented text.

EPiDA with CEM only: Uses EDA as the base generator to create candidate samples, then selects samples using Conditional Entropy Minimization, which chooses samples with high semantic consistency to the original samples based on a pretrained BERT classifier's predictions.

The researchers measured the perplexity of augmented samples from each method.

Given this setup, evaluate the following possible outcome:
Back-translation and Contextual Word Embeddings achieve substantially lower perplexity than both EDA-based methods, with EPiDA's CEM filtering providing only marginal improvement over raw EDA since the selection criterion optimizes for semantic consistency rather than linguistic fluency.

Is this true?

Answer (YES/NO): NO